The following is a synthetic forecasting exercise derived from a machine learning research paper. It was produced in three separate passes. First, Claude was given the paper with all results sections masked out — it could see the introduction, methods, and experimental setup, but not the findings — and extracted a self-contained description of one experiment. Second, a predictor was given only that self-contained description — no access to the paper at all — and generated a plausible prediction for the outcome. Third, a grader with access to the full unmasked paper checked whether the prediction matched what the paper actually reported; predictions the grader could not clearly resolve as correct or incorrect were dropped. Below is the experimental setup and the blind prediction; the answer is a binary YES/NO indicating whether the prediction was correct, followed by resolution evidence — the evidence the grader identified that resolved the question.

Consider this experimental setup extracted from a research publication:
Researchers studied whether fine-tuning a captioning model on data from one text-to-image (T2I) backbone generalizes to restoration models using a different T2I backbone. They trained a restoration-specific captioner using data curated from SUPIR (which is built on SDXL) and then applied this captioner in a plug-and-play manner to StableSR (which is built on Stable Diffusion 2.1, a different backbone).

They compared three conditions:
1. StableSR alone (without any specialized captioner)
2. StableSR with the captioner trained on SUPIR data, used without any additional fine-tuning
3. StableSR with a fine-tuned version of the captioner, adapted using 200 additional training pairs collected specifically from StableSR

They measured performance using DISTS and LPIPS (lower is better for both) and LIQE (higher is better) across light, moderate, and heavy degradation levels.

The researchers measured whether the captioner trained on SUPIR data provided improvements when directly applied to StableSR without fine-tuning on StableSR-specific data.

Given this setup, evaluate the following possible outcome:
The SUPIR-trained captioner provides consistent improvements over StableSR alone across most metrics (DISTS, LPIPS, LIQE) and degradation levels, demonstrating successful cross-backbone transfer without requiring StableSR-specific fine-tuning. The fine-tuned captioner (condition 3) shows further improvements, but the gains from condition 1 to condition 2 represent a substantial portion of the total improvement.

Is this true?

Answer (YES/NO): YES